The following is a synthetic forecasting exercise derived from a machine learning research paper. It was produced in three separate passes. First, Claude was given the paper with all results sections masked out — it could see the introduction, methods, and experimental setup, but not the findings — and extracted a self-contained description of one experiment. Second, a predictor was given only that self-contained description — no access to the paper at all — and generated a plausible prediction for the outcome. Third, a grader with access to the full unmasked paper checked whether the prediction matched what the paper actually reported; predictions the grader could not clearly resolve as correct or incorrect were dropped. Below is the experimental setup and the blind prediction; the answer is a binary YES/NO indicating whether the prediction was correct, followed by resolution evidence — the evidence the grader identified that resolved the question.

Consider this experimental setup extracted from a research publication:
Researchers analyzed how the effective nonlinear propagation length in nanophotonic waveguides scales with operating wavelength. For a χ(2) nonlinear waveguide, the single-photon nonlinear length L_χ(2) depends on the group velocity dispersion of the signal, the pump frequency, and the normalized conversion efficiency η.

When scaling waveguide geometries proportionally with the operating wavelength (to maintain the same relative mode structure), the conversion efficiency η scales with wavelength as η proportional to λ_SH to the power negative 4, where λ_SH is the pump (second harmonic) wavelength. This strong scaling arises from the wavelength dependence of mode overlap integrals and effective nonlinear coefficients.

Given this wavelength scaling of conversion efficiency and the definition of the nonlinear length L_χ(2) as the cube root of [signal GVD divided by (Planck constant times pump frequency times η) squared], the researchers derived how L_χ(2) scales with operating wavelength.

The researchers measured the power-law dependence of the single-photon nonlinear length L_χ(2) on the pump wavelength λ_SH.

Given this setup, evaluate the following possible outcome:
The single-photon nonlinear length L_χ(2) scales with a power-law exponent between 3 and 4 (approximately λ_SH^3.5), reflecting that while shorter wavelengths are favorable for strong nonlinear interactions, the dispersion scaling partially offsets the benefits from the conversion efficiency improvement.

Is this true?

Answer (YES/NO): NO